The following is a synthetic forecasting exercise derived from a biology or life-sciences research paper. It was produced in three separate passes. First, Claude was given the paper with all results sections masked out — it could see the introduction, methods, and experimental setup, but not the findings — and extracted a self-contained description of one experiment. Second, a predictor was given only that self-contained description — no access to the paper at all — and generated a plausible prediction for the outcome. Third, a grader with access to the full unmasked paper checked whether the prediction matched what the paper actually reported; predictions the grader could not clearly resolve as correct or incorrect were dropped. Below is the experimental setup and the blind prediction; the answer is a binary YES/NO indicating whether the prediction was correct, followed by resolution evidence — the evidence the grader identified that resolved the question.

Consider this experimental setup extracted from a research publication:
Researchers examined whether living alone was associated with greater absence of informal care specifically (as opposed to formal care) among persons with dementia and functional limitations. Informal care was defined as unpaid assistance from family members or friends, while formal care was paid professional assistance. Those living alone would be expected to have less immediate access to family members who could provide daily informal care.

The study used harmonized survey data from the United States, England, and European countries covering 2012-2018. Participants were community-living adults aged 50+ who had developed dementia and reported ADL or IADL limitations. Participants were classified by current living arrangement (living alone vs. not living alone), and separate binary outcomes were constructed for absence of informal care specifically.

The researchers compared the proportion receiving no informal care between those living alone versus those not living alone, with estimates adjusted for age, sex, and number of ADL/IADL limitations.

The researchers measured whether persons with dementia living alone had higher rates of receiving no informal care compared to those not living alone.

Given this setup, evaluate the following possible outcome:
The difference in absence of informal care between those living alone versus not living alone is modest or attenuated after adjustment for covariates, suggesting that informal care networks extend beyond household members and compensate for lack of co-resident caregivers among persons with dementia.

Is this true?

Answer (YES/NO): NO